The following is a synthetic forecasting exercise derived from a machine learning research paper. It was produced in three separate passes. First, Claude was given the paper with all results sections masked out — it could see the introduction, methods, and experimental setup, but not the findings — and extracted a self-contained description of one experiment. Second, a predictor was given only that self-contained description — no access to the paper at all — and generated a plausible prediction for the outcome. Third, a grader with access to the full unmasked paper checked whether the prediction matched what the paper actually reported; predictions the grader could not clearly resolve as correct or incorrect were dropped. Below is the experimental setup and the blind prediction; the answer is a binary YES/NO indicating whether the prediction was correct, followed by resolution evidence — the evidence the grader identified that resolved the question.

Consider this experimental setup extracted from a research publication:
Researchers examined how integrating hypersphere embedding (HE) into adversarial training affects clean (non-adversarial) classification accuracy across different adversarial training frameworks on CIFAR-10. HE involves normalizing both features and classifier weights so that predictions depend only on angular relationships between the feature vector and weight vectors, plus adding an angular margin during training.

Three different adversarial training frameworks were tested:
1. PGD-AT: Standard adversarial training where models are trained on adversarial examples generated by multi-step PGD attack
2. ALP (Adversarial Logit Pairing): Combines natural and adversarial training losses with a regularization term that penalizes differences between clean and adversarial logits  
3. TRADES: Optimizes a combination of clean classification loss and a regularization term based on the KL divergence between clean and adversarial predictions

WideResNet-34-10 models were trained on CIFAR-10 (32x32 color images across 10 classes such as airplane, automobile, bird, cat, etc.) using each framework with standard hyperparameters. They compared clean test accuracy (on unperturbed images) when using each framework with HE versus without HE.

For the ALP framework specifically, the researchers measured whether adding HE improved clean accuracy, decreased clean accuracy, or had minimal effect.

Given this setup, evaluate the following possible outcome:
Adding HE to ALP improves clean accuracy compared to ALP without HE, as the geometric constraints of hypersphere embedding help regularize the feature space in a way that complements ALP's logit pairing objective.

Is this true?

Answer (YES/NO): YES